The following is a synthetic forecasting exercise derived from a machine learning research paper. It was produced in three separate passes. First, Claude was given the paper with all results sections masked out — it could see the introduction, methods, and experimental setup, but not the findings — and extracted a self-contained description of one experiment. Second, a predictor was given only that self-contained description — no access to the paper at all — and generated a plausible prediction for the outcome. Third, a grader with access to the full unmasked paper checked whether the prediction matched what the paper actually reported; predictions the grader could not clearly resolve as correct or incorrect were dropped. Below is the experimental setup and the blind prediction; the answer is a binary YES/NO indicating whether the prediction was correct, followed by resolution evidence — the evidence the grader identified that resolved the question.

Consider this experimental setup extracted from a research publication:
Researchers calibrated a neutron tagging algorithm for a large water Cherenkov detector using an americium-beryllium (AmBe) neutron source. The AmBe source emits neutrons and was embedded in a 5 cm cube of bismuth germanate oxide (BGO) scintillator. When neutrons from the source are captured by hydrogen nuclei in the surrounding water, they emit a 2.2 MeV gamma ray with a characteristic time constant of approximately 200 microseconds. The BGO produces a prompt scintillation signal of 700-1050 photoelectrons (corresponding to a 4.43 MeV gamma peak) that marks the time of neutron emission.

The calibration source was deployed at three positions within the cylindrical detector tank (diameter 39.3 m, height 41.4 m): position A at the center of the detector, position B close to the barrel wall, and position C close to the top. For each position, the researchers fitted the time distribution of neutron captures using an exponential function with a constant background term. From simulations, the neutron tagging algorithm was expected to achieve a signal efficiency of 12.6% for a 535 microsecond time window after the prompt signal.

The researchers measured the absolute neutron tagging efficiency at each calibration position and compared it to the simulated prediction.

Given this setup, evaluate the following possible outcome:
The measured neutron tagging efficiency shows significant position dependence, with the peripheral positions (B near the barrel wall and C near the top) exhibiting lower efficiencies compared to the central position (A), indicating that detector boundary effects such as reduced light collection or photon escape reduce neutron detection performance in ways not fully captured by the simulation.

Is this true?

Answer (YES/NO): NO